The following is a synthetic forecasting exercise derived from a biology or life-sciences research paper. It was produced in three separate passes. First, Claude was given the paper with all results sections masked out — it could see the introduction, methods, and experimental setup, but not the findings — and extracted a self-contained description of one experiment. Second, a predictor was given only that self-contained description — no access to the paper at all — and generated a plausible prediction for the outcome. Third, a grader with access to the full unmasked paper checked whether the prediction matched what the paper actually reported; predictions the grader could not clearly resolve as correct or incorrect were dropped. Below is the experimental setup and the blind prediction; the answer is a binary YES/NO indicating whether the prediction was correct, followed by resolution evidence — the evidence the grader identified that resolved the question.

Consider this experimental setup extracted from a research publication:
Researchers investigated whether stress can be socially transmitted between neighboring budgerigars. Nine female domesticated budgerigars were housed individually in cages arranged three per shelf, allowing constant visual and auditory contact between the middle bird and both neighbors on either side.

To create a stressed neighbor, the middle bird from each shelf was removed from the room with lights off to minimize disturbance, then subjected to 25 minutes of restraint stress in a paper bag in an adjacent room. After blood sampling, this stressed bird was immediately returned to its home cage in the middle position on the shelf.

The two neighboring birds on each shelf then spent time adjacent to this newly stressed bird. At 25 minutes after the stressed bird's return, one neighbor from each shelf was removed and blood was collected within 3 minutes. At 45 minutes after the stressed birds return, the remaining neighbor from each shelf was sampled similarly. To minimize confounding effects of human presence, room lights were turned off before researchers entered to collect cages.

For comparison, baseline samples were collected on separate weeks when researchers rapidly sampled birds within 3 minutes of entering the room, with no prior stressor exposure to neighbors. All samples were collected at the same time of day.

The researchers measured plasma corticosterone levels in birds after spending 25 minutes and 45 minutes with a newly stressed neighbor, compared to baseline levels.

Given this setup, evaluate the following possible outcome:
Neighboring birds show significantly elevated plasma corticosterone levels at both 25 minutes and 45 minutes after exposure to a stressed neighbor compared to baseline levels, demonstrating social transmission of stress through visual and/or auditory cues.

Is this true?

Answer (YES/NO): NO